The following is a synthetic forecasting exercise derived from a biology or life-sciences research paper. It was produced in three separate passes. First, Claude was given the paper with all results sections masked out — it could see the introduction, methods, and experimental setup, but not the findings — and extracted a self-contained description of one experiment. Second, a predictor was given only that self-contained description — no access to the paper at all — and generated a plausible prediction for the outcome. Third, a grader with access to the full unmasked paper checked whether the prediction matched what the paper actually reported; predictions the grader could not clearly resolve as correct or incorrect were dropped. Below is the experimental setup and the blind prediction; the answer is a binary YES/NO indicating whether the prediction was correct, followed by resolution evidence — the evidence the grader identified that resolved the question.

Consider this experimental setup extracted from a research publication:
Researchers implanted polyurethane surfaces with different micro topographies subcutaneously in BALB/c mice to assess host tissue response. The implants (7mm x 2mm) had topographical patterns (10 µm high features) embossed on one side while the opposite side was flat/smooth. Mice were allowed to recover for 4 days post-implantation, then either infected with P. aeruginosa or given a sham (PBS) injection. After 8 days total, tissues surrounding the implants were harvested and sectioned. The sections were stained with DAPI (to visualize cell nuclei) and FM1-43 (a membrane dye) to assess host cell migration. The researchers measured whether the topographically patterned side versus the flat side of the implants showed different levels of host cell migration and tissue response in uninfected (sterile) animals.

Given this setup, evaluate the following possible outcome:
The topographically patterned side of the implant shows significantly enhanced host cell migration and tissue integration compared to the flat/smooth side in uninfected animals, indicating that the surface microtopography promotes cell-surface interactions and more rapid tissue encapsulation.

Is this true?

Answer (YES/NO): YES